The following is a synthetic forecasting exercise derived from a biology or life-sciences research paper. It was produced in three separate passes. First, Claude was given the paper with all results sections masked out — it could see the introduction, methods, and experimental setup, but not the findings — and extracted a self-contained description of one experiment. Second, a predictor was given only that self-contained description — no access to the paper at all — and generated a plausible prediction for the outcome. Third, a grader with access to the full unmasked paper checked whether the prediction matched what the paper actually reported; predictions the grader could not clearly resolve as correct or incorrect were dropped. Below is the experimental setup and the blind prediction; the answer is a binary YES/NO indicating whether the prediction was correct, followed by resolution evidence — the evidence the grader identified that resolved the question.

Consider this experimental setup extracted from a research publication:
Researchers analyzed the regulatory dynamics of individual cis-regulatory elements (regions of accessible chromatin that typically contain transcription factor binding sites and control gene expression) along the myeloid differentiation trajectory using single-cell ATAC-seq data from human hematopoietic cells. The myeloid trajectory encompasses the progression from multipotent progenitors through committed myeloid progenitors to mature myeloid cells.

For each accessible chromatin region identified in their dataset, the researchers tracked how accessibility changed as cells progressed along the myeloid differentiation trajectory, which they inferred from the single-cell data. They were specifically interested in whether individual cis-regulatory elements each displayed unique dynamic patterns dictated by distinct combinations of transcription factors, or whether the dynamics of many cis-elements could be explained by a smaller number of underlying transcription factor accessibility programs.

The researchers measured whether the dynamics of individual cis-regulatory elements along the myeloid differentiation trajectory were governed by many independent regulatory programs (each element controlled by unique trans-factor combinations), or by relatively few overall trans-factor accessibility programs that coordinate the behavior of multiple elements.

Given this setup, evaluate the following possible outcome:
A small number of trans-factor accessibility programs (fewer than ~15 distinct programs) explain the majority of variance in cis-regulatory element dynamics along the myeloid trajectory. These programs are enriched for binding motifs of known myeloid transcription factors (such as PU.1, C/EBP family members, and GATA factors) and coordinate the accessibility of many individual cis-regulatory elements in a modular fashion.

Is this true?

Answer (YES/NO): YES